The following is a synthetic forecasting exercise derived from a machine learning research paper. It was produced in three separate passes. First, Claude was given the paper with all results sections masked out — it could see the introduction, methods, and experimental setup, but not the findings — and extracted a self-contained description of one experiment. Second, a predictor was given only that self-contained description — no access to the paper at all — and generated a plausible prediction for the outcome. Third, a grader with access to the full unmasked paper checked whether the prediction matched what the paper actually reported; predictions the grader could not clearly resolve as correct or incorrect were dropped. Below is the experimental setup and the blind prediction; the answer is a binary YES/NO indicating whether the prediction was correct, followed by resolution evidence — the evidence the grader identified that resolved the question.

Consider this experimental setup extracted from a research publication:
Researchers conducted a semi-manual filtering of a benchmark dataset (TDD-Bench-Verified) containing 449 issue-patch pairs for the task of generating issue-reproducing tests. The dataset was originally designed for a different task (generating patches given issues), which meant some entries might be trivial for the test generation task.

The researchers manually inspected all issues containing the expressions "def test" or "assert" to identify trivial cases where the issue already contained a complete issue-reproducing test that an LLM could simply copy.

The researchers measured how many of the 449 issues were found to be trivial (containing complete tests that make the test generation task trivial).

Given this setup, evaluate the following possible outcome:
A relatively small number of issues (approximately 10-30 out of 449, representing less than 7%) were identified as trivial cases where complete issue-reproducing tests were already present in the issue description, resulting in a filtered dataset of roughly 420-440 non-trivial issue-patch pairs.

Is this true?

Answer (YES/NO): YES